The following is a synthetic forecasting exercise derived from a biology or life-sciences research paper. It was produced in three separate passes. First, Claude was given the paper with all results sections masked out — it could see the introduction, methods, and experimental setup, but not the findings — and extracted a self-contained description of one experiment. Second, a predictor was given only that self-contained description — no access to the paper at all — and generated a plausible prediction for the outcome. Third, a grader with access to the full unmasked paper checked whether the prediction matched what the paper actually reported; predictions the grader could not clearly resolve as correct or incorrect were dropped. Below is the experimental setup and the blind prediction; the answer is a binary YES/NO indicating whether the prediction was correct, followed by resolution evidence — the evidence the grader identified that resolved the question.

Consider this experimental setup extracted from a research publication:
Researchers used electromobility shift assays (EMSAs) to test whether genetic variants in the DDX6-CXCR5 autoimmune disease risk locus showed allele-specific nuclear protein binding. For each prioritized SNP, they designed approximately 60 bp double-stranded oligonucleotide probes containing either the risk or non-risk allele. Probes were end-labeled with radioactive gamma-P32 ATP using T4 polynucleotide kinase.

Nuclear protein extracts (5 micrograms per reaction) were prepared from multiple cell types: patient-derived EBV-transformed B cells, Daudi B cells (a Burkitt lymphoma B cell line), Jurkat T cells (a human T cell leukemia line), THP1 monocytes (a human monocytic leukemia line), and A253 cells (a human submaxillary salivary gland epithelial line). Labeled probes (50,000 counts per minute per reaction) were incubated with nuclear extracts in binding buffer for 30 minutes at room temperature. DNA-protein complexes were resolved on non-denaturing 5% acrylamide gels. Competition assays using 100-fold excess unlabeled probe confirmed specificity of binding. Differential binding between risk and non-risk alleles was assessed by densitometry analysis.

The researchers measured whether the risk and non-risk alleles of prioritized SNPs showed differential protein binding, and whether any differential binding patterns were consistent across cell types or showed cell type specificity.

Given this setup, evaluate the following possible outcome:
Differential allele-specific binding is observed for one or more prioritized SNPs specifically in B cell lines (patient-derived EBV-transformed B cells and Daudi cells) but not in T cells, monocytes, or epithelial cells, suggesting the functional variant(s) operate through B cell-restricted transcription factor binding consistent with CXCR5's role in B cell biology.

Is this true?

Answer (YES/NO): NO